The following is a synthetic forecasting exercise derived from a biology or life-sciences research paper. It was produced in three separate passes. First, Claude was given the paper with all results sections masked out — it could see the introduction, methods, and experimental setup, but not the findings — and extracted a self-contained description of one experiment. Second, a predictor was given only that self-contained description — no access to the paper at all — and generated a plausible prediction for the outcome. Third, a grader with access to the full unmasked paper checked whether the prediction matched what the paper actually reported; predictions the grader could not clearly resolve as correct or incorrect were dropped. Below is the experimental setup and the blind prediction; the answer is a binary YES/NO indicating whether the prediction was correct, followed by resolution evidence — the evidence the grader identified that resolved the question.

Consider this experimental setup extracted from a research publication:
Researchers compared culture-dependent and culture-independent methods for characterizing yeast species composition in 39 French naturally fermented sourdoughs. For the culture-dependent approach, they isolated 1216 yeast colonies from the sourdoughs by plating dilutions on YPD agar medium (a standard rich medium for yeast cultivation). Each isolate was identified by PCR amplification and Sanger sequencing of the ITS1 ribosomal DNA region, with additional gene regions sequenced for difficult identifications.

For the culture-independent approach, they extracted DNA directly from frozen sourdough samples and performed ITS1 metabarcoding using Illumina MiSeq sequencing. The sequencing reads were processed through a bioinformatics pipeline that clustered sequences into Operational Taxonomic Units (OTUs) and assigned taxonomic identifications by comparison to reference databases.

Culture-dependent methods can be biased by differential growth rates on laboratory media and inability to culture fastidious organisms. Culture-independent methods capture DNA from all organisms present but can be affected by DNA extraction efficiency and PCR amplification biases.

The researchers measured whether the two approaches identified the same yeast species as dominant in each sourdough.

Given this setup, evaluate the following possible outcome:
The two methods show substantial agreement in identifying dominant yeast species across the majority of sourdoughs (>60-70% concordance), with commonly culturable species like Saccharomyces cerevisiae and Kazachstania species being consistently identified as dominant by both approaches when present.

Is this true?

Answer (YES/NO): YES